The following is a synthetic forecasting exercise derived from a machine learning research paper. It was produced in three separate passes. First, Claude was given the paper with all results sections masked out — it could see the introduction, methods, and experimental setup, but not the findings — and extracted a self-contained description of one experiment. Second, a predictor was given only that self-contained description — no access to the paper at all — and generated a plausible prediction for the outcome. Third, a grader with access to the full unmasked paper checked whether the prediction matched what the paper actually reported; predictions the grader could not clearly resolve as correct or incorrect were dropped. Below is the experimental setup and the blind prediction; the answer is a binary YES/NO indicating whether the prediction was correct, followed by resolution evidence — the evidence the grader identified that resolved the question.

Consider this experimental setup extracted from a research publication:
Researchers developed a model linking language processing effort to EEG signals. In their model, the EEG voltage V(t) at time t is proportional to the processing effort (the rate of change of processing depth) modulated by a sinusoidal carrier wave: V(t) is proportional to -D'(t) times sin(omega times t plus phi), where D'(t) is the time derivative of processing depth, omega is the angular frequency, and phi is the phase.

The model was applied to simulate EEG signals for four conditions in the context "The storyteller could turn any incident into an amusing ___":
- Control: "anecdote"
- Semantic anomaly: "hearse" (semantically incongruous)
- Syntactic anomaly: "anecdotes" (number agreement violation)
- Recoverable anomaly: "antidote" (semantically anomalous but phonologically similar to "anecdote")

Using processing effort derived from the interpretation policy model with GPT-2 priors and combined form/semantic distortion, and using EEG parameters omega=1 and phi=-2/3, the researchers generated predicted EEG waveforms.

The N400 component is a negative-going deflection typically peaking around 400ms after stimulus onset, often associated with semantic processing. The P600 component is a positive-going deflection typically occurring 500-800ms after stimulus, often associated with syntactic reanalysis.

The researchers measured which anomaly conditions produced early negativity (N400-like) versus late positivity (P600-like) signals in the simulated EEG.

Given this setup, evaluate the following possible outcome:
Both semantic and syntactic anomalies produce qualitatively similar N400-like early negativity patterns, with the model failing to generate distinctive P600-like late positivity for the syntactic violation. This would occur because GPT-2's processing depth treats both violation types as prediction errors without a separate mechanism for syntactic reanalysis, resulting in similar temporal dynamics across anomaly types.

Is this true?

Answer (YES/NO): NO